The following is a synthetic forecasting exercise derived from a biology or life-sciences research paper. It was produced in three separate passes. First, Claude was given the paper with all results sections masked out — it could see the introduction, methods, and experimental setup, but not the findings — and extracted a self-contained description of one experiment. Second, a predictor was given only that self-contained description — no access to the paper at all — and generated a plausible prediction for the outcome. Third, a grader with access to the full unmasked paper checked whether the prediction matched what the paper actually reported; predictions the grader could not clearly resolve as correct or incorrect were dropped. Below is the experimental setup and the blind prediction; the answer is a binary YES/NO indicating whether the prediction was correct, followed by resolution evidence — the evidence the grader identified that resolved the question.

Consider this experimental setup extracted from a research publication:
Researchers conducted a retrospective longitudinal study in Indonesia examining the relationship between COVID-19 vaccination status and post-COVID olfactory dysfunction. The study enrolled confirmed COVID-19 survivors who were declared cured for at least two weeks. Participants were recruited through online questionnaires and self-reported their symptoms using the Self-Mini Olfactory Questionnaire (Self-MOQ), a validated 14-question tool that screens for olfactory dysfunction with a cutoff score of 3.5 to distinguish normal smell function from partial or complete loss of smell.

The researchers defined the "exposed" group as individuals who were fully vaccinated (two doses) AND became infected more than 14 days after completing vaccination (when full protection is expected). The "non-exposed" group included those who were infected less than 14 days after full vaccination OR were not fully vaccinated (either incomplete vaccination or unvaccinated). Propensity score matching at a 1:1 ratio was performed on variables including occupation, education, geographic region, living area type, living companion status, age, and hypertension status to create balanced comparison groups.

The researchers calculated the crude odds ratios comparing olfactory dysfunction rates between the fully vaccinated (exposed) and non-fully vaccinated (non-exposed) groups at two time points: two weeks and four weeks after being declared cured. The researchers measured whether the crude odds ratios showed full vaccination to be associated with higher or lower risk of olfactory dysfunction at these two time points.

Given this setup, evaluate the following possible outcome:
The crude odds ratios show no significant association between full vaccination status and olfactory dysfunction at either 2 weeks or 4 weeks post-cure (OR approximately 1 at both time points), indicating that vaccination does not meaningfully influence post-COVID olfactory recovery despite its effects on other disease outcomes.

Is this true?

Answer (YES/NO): NO